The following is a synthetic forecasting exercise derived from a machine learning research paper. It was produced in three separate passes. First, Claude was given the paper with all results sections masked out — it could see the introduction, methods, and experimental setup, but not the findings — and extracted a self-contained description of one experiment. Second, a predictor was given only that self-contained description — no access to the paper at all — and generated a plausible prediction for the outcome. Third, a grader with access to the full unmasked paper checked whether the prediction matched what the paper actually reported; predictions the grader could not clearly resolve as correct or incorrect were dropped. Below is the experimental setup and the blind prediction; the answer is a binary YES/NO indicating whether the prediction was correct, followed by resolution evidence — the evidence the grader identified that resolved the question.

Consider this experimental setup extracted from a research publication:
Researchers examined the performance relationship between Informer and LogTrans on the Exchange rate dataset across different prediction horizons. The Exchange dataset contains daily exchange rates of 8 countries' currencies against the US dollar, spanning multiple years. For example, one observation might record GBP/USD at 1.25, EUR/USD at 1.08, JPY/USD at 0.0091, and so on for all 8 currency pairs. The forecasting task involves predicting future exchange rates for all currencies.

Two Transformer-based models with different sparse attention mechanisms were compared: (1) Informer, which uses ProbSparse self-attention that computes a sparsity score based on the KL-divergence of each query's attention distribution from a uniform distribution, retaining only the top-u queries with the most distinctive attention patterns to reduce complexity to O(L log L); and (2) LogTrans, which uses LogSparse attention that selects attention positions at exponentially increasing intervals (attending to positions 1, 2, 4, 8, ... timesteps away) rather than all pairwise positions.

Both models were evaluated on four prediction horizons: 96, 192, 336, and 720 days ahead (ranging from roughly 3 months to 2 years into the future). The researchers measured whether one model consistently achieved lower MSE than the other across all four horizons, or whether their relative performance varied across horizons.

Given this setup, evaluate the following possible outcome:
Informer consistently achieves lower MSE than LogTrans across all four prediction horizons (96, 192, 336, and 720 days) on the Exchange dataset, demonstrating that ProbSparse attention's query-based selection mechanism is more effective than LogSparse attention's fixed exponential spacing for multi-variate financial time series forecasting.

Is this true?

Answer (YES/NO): NO